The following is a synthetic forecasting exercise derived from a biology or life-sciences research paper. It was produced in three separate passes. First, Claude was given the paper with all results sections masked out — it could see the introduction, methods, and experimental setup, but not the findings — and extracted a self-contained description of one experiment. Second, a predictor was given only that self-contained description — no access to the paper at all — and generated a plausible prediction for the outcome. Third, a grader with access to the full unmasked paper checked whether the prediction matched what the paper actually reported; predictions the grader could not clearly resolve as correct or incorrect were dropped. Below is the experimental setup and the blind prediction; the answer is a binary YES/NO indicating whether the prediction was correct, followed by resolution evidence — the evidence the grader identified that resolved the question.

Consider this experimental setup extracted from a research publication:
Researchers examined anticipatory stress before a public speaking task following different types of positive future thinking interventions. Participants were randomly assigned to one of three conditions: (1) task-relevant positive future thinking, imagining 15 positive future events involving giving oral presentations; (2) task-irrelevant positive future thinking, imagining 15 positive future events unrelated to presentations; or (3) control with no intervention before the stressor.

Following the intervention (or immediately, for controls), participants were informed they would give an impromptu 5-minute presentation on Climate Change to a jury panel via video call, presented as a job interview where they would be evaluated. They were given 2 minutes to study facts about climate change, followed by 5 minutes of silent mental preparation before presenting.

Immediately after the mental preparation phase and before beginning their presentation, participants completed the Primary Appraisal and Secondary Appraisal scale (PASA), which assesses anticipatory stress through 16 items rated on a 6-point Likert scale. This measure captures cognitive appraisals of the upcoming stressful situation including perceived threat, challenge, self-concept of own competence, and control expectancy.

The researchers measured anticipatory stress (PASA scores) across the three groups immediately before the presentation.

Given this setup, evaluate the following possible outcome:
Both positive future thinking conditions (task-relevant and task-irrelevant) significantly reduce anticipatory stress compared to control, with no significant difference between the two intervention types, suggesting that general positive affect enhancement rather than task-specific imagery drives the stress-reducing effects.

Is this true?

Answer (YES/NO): NO